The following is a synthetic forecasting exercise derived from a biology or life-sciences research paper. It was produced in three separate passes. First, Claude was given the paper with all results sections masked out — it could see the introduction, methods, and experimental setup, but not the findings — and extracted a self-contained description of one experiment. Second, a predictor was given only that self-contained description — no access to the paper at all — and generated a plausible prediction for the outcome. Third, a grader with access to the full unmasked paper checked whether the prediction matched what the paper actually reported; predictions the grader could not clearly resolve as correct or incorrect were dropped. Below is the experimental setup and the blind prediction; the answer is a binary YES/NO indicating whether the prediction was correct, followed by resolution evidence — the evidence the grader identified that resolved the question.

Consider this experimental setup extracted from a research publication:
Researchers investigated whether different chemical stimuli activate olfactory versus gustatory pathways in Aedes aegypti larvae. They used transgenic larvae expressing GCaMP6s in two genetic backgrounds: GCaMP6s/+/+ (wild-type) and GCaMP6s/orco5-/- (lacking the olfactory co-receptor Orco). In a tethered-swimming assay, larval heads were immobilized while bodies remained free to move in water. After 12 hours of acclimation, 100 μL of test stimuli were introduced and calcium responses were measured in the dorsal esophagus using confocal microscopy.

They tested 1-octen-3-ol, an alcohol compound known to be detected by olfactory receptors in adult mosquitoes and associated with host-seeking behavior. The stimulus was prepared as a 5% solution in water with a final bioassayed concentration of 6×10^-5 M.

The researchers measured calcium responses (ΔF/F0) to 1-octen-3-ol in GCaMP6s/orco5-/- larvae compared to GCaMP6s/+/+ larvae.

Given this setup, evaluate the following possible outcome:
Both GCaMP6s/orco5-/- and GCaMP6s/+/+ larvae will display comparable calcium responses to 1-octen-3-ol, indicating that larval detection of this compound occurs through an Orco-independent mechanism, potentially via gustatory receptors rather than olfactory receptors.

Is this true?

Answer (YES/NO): NO